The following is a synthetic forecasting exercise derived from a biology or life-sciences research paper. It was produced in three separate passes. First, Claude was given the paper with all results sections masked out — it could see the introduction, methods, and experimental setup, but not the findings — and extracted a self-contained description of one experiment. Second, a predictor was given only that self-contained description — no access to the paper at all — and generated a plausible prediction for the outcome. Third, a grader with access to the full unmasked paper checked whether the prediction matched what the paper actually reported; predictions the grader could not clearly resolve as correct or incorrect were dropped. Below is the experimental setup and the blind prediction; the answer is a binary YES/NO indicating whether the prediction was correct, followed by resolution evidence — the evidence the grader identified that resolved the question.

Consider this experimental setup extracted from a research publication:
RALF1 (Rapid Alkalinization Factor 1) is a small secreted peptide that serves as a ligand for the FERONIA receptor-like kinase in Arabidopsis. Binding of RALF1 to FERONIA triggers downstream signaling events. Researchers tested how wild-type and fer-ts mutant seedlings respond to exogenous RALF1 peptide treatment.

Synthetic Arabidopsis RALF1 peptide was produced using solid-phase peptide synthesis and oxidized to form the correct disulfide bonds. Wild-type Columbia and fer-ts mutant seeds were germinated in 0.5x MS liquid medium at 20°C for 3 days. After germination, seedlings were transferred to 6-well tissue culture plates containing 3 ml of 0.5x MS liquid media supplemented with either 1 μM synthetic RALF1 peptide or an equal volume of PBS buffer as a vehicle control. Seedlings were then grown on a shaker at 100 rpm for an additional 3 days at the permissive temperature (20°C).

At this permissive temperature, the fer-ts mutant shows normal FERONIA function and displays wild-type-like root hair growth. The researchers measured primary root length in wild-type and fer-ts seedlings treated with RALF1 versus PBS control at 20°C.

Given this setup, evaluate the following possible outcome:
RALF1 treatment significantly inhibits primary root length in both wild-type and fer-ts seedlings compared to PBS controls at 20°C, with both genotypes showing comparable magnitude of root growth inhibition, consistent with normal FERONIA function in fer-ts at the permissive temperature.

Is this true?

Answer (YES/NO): YES